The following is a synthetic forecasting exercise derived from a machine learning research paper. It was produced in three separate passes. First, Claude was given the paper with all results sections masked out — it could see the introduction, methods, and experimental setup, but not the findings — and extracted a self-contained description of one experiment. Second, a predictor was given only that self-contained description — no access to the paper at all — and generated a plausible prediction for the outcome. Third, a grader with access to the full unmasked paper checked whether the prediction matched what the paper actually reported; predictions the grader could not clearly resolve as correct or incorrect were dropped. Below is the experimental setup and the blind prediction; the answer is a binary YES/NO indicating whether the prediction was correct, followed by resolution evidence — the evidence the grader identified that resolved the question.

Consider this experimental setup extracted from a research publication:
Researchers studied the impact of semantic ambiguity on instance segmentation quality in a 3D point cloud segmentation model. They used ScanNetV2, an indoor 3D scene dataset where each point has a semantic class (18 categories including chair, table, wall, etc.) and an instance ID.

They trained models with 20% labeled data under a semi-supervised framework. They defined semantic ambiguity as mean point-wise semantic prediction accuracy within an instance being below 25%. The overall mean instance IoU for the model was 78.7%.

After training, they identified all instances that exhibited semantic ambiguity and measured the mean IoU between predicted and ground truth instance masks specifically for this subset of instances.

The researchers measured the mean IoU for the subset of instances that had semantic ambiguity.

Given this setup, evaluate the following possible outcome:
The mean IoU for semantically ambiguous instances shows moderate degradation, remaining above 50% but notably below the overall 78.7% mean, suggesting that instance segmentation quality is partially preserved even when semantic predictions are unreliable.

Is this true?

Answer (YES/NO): YES